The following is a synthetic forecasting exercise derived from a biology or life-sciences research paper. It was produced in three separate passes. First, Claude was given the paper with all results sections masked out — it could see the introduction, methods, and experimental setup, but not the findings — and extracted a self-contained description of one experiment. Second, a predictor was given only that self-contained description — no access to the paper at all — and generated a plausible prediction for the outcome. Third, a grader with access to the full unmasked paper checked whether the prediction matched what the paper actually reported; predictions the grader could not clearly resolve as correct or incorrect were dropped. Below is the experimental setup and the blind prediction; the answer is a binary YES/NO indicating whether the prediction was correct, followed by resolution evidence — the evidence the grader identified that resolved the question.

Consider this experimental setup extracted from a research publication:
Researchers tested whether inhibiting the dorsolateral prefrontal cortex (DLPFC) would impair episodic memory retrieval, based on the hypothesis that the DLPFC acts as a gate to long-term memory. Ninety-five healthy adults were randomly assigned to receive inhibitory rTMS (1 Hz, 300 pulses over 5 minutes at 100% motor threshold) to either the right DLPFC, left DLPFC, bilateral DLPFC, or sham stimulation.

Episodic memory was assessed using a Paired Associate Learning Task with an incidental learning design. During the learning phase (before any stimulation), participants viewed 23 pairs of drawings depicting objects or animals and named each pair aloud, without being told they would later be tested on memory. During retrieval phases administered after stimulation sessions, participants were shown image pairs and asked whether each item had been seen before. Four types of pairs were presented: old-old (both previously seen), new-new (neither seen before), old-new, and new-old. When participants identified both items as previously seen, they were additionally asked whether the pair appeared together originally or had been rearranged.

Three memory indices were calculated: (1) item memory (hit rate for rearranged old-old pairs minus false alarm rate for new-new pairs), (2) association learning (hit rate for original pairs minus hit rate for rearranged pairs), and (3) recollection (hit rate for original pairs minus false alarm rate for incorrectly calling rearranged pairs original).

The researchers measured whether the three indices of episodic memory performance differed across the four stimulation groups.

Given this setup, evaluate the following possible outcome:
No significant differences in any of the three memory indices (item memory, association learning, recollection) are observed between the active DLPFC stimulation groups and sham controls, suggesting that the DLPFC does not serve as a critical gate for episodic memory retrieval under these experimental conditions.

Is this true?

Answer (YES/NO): YES